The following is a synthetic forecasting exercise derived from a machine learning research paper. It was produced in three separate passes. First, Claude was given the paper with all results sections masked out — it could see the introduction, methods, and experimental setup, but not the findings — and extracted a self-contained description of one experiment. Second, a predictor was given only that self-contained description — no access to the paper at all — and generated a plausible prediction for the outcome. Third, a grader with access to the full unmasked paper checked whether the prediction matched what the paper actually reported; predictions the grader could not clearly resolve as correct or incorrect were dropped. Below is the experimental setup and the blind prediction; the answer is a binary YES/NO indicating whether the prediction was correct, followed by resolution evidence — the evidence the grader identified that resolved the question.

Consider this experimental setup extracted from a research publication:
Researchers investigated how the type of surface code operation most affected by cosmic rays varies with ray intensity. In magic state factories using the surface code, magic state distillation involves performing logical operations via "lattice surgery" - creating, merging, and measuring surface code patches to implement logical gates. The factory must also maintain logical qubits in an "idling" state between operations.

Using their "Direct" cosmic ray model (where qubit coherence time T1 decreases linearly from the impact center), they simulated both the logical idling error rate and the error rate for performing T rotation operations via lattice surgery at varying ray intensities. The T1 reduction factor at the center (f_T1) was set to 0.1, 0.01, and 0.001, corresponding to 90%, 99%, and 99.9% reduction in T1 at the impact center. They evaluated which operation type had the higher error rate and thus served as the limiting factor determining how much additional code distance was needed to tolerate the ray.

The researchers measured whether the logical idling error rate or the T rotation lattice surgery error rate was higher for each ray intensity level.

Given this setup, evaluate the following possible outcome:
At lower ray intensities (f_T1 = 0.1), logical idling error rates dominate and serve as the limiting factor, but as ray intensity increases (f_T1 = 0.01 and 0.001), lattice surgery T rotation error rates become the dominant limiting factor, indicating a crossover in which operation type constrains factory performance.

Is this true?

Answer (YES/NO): YES